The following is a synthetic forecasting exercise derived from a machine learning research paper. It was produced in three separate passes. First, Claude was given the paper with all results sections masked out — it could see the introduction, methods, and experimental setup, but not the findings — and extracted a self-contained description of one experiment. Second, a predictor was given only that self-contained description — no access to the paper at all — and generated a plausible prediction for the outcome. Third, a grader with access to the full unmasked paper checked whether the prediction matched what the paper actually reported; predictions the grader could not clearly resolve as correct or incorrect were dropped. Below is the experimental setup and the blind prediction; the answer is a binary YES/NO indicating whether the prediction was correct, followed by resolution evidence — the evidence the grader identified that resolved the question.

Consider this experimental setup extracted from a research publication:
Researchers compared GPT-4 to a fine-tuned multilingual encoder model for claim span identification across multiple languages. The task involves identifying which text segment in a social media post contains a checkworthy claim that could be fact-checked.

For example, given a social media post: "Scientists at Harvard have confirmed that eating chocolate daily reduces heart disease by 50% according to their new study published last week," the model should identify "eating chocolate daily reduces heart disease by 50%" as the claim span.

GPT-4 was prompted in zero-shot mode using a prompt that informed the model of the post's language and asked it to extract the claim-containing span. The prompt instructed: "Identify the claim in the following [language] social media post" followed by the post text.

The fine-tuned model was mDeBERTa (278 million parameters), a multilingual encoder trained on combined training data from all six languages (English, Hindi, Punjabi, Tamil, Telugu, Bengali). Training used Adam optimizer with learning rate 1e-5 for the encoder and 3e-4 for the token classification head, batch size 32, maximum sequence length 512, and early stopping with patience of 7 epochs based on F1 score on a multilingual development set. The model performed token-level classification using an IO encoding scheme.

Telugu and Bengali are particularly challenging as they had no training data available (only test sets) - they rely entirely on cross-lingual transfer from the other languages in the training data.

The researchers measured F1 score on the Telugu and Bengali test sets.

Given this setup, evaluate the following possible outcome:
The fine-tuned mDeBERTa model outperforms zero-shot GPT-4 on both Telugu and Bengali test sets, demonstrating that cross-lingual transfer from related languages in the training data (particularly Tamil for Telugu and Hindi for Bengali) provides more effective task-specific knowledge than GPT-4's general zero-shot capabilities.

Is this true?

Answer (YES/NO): YES